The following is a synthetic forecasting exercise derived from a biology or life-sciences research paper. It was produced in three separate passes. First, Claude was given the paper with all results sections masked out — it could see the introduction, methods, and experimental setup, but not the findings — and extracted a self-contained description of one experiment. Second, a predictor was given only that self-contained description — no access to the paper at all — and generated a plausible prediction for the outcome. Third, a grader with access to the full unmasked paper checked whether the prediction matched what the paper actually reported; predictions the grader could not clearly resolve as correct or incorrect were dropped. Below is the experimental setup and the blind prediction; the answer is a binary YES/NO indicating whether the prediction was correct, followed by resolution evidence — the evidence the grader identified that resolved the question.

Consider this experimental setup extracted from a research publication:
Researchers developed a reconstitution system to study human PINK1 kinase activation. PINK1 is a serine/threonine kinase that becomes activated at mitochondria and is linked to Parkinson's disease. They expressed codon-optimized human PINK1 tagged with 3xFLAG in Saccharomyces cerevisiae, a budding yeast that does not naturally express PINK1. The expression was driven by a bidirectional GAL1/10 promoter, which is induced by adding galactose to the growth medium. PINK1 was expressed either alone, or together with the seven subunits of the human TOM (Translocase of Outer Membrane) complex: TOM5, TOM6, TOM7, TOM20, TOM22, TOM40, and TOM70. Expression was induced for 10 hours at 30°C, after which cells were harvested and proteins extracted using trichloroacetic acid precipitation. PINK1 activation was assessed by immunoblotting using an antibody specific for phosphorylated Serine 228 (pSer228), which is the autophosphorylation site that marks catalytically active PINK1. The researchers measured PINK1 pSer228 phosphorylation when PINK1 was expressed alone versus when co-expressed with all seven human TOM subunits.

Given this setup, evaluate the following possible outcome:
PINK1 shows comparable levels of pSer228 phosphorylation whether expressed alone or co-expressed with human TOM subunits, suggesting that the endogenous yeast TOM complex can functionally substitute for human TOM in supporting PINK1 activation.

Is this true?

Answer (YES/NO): NO